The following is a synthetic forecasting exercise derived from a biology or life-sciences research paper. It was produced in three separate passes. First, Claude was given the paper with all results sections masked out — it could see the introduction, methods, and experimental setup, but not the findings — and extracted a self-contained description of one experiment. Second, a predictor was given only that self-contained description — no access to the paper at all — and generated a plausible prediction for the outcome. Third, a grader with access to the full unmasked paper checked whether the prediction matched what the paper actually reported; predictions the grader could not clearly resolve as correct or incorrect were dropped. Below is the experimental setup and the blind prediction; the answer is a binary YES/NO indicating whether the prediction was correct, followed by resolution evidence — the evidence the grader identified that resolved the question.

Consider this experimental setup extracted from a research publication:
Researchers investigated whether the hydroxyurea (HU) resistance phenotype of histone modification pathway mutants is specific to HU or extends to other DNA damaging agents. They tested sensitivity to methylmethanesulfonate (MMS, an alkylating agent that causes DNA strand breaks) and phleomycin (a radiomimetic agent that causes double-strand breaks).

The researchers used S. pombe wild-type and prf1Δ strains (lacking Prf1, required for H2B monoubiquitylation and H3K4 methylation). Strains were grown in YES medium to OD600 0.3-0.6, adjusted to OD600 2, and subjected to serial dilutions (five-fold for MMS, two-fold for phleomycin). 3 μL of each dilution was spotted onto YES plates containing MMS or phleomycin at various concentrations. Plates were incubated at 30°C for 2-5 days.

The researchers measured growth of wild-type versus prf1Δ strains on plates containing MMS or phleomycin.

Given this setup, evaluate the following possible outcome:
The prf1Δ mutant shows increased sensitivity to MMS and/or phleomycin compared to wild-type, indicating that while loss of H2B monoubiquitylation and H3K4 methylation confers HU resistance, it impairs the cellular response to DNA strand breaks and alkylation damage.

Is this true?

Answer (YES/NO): YES